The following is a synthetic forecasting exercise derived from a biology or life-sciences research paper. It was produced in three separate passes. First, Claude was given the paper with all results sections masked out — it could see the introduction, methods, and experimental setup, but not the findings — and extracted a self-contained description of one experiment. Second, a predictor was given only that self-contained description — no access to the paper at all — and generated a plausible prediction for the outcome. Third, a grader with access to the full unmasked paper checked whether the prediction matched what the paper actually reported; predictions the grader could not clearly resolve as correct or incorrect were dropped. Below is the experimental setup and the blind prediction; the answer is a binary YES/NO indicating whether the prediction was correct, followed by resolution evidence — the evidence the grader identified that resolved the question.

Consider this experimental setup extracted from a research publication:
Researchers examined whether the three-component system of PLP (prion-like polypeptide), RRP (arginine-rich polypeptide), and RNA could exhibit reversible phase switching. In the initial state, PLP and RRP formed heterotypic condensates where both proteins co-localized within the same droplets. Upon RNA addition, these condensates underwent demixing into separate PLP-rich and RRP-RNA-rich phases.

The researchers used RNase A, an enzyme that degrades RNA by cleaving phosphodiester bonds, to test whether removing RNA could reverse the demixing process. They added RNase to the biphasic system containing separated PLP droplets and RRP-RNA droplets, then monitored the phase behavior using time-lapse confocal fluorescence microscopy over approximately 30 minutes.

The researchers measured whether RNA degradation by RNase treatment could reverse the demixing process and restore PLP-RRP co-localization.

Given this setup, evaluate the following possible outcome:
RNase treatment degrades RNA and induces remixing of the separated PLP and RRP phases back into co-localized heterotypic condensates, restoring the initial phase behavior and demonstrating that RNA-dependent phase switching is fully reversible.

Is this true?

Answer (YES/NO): YES